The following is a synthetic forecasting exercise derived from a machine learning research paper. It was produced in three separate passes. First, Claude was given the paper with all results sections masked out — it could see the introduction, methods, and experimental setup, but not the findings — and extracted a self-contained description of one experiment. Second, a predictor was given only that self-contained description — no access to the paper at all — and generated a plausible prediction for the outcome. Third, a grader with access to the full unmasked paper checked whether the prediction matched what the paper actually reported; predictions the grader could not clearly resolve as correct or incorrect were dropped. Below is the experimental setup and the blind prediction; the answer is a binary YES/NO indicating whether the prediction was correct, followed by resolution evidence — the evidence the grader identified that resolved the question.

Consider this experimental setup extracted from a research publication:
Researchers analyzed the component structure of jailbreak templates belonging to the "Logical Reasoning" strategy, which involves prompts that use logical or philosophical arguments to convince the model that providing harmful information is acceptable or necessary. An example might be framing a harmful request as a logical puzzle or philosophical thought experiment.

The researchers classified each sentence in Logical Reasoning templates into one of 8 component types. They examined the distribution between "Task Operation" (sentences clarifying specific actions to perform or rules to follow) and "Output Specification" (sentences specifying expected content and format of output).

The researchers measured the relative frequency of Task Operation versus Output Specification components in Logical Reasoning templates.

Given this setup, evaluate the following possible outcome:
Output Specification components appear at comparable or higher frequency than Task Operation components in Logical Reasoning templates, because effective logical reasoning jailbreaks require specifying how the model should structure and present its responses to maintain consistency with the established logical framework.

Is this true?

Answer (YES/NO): NO